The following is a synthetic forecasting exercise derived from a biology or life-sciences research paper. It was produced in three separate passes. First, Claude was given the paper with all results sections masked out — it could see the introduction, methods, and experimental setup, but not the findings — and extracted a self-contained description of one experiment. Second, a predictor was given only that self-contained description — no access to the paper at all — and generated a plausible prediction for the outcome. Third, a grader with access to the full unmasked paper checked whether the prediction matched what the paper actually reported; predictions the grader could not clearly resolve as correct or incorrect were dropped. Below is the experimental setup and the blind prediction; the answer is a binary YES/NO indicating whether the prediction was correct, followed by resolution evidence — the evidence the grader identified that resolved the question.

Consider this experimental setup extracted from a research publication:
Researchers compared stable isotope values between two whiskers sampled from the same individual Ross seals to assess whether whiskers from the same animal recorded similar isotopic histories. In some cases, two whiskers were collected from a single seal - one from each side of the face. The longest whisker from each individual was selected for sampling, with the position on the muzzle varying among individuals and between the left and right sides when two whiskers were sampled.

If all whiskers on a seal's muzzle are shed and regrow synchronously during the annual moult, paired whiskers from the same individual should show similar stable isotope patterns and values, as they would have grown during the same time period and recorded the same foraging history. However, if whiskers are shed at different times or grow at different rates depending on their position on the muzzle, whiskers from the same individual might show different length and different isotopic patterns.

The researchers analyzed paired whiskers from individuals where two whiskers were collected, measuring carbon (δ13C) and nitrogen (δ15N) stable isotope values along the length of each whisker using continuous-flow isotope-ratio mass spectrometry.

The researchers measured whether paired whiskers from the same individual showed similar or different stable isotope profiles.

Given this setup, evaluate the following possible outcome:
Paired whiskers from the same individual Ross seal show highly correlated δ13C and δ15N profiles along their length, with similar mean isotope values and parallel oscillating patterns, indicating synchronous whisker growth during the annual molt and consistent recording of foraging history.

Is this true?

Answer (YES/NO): NO